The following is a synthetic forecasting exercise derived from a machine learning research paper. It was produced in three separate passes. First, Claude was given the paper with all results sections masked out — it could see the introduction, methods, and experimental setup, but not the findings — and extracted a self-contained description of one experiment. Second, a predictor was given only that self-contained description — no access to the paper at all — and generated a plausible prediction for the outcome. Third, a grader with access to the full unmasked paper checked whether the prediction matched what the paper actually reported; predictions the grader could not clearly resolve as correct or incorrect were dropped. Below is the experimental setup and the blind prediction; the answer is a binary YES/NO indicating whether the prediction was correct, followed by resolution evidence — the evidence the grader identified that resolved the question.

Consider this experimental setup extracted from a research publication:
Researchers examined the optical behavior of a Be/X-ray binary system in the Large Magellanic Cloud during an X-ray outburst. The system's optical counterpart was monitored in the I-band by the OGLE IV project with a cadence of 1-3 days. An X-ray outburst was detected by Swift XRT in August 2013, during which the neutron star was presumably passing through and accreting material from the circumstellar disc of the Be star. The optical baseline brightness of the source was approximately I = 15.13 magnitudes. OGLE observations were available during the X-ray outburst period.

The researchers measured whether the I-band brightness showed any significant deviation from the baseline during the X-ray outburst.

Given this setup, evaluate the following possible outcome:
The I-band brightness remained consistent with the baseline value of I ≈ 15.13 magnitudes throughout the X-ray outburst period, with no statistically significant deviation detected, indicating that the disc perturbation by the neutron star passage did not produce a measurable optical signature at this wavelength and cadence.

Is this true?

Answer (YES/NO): NO